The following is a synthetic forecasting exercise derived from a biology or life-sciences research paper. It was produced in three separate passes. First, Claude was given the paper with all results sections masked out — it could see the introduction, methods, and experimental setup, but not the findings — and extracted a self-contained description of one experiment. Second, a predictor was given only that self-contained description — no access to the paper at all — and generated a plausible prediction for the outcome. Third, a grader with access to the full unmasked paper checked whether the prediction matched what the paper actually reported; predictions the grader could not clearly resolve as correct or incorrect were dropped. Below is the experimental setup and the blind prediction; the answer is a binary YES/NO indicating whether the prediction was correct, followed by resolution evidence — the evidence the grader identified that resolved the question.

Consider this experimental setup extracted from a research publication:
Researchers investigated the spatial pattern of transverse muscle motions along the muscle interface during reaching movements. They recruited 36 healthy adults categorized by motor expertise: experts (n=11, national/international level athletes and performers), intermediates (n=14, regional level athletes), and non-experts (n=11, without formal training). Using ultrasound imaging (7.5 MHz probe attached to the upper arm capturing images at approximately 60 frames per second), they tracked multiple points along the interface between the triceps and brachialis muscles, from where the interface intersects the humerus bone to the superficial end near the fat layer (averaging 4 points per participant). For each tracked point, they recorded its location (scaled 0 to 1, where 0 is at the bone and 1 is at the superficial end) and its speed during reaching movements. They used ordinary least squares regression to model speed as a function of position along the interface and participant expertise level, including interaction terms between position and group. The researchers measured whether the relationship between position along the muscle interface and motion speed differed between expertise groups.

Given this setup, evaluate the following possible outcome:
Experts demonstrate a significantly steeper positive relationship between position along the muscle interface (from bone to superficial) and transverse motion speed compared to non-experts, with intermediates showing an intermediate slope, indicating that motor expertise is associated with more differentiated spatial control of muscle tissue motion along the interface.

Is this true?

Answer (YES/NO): NO